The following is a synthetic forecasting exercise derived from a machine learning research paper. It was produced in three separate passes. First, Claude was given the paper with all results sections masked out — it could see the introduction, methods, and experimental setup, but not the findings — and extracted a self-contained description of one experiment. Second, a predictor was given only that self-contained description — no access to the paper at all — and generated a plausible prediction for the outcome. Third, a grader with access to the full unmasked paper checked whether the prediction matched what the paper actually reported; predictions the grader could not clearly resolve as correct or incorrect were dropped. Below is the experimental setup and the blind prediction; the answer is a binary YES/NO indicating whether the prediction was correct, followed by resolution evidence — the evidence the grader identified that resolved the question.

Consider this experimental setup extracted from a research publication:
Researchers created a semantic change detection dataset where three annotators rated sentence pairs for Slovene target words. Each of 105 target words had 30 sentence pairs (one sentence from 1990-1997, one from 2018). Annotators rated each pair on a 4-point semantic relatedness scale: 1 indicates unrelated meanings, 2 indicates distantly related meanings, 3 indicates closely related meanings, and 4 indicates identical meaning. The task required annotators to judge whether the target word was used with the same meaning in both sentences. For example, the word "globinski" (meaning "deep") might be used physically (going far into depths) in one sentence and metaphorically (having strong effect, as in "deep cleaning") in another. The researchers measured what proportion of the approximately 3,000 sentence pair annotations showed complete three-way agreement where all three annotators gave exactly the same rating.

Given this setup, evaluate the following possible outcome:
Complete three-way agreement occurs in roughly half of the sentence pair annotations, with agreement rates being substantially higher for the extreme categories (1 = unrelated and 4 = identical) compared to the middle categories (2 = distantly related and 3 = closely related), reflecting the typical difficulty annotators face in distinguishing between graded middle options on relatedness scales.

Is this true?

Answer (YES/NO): NO